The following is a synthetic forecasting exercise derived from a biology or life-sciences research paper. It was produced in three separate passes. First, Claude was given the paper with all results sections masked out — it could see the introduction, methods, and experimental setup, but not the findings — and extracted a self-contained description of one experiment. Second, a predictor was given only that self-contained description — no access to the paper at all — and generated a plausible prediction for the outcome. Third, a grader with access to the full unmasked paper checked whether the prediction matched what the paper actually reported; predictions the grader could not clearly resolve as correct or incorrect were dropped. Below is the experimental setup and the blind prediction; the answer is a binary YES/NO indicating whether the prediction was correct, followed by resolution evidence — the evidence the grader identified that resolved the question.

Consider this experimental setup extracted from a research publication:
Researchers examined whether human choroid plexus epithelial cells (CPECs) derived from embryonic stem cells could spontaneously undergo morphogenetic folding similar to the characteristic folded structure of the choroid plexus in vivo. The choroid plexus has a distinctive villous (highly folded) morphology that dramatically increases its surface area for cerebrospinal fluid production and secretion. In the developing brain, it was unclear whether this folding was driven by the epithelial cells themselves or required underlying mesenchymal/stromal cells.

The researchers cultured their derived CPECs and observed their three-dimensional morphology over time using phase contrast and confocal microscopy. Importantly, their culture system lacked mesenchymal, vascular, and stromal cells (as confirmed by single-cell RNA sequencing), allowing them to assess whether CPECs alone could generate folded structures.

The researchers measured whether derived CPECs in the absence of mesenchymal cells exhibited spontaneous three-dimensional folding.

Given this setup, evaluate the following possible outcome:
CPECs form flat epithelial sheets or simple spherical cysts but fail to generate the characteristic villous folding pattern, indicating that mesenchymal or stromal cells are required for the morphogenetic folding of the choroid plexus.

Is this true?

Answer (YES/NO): NO